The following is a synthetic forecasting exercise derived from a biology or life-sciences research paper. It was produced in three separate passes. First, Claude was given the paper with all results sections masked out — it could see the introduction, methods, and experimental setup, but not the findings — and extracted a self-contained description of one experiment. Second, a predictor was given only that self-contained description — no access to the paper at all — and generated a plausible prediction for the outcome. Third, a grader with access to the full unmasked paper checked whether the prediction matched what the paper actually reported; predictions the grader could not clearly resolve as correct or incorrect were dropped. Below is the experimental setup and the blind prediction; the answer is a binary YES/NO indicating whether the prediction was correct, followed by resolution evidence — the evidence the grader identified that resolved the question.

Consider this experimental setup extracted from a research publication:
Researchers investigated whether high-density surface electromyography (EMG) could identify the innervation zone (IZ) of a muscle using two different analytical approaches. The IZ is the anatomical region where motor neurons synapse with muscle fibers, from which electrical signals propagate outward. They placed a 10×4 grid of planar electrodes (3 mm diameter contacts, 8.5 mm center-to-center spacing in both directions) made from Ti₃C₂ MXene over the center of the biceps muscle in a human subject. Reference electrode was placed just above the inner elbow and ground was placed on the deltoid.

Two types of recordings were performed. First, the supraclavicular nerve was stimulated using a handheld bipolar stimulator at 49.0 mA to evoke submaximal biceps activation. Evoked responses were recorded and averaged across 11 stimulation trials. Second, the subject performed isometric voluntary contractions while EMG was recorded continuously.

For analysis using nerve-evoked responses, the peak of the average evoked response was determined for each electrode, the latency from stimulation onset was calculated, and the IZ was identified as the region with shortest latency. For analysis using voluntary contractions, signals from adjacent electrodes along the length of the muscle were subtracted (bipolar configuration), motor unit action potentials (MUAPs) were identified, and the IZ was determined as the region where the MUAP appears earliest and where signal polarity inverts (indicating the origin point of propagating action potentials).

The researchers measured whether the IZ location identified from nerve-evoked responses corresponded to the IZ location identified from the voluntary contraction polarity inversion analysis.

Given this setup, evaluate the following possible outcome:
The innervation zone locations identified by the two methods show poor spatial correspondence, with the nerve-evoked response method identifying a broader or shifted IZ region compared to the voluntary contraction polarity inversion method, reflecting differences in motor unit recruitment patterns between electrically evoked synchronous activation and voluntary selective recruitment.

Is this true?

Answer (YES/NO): NO